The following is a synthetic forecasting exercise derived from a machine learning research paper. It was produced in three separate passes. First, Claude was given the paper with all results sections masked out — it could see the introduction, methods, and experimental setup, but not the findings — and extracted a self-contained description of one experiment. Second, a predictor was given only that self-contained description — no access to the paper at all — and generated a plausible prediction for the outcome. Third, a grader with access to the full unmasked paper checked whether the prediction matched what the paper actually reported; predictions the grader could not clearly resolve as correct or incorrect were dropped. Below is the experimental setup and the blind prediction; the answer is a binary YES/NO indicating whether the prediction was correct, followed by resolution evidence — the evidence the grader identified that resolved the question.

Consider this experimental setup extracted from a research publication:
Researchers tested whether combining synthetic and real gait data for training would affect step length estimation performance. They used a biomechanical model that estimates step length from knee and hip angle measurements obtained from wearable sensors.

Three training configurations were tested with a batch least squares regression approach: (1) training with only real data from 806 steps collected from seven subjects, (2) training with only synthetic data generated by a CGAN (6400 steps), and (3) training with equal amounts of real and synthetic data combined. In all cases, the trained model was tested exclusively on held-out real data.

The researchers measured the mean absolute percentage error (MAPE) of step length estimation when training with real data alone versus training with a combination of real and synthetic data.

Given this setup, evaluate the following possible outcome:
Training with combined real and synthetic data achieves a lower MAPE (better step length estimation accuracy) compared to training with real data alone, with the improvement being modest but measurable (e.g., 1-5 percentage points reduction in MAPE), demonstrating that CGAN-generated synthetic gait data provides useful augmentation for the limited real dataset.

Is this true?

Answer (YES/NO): NO